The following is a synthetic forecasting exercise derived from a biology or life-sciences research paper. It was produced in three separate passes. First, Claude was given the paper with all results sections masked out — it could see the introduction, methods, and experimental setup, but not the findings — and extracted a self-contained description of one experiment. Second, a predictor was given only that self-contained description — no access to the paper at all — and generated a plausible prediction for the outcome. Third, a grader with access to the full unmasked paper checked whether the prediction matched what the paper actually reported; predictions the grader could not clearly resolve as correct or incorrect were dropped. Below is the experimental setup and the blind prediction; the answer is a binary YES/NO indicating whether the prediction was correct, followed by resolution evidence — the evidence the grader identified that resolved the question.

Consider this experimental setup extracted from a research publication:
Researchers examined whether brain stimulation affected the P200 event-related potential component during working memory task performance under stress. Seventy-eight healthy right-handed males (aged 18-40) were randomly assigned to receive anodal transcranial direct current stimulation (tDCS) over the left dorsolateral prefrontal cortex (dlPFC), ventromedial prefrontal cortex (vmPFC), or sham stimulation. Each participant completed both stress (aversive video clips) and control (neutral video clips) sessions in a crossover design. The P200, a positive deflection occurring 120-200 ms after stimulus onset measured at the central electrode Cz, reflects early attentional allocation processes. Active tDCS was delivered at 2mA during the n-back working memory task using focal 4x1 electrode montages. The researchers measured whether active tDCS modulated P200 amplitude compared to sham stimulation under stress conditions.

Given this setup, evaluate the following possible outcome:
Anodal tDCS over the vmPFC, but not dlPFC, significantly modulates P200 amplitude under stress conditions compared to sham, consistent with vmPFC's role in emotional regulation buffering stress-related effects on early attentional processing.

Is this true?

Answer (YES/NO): YES